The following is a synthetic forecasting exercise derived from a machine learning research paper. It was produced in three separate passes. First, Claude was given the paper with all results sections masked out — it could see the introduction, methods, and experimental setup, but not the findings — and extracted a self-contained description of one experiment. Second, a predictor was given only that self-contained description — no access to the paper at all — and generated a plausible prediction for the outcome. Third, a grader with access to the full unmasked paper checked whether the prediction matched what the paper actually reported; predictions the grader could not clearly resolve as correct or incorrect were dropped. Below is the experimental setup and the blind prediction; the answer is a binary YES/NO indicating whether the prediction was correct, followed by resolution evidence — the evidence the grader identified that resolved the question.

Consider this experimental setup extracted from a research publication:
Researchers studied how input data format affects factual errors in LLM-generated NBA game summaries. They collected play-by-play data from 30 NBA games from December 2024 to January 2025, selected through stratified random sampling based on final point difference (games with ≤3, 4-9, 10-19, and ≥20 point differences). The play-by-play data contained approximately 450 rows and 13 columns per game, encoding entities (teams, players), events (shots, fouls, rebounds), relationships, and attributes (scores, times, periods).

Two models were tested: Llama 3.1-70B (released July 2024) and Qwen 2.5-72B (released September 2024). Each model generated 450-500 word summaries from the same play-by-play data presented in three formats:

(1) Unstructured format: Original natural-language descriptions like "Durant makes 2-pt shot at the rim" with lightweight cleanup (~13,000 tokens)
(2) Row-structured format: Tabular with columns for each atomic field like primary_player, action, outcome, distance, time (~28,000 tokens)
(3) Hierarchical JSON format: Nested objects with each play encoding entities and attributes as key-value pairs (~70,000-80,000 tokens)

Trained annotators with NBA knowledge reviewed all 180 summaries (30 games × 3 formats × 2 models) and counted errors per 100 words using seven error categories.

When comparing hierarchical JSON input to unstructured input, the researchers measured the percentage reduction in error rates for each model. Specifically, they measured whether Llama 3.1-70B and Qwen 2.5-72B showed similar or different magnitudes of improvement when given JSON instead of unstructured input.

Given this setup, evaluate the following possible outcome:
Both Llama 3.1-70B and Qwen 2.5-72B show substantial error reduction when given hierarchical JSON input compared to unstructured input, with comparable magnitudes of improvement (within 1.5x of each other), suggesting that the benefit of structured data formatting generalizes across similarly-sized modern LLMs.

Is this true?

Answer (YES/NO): YES